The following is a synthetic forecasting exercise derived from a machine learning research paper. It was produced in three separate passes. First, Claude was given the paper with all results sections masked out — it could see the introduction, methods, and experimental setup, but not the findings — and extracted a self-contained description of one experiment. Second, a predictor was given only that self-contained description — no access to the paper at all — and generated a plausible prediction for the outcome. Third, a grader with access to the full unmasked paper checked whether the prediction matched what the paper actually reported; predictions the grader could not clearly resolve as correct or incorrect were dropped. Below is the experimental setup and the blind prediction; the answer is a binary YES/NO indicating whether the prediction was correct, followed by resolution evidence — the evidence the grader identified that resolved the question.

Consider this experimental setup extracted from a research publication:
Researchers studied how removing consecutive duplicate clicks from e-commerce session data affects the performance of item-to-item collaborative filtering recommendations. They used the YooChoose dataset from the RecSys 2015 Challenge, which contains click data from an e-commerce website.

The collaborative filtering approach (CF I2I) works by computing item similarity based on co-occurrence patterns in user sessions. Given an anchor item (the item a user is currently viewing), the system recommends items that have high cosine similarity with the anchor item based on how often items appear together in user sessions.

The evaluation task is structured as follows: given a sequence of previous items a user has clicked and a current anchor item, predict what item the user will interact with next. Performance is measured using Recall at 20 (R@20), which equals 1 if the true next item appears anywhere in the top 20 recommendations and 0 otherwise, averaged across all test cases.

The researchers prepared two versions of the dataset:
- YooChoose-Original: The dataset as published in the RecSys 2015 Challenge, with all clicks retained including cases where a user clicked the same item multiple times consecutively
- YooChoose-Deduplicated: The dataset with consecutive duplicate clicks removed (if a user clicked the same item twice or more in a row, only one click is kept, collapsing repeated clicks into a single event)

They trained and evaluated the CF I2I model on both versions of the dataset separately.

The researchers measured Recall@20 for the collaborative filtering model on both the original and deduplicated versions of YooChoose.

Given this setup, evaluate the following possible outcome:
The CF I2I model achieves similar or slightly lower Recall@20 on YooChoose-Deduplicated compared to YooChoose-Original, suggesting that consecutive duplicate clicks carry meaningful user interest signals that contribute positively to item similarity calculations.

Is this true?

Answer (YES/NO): NO